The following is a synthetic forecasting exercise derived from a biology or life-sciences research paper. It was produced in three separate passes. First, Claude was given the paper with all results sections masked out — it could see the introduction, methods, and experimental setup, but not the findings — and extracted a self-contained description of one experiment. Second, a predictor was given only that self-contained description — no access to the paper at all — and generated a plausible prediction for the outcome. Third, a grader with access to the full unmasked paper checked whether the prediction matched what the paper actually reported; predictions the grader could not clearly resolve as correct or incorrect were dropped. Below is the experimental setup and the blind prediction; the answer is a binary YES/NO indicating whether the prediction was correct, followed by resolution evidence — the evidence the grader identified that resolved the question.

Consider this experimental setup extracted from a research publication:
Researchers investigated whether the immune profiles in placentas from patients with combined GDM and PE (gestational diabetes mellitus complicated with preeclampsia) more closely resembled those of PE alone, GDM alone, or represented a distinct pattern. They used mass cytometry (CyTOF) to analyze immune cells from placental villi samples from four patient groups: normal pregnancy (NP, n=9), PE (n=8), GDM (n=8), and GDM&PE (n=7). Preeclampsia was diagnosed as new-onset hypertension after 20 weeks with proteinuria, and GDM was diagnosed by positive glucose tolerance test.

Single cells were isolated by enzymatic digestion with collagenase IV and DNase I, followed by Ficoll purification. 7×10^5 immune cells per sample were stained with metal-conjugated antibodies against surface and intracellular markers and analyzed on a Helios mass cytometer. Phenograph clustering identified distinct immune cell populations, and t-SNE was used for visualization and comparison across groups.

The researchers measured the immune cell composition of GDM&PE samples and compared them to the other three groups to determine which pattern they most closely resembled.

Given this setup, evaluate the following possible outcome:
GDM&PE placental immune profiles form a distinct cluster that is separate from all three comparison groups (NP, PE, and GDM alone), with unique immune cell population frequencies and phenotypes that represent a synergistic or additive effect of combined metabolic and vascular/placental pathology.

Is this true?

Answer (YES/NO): NO